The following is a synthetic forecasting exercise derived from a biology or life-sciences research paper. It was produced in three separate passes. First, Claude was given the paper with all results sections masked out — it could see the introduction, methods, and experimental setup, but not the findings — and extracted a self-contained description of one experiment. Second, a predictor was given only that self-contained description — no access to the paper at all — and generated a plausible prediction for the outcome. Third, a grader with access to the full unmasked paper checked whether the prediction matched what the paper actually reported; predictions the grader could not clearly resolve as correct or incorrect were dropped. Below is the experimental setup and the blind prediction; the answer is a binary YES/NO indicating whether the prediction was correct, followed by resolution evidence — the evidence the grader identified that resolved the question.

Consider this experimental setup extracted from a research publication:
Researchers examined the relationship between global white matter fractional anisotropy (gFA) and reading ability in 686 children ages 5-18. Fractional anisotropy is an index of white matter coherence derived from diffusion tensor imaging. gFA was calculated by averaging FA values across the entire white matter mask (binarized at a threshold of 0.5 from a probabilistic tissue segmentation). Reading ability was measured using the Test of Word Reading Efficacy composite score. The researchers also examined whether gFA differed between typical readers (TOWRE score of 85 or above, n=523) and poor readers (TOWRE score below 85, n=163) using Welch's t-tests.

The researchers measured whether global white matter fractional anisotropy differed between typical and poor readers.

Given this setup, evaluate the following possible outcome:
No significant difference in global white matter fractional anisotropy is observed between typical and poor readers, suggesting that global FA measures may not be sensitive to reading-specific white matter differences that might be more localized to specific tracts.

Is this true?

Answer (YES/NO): YES